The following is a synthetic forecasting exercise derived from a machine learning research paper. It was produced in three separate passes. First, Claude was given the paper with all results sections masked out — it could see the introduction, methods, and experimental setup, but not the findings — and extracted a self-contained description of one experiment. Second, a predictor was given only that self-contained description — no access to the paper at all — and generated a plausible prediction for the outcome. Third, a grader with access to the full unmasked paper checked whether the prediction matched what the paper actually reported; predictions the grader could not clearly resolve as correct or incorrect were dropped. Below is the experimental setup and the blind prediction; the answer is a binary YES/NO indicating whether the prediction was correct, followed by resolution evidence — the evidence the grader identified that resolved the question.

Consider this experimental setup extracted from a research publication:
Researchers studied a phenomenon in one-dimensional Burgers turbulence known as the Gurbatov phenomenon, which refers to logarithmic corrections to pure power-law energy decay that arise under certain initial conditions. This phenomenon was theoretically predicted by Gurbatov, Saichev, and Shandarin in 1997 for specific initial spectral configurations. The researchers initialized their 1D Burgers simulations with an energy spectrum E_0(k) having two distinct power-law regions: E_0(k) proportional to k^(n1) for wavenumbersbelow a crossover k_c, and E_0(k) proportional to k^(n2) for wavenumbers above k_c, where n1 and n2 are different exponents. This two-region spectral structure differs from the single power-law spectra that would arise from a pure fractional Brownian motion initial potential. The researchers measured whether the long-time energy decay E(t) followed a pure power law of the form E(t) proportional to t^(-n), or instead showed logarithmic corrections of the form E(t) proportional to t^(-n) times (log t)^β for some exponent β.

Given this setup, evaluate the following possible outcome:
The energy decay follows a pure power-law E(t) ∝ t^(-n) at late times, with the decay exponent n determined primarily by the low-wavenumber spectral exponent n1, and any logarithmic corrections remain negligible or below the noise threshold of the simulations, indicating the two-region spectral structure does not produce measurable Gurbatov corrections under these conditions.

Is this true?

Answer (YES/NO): NO